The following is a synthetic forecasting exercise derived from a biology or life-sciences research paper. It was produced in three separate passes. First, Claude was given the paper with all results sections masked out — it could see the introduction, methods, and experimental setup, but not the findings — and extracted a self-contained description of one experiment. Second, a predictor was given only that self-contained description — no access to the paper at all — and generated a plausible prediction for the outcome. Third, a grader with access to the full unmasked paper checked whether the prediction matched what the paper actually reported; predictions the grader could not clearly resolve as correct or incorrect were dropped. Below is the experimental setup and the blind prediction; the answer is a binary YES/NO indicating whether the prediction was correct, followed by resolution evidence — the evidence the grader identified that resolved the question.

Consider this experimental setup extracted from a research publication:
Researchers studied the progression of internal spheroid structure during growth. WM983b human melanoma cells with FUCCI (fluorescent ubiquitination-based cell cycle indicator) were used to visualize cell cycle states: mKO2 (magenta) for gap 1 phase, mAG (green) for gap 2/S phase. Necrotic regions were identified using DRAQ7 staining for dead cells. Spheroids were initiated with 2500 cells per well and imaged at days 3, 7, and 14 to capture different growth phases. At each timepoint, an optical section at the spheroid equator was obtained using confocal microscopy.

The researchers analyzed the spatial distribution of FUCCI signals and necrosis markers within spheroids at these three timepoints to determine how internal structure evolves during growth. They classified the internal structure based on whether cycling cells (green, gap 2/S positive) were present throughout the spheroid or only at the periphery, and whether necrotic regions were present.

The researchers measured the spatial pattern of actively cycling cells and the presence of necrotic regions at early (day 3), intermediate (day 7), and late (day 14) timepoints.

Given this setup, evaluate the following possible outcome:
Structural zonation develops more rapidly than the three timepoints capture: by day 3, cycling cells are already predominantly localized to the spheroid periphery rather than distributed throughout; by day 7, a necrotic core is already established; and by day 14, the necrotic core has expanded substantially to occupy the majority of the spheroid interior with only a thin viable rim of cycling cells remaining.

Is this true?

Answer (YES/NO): NO